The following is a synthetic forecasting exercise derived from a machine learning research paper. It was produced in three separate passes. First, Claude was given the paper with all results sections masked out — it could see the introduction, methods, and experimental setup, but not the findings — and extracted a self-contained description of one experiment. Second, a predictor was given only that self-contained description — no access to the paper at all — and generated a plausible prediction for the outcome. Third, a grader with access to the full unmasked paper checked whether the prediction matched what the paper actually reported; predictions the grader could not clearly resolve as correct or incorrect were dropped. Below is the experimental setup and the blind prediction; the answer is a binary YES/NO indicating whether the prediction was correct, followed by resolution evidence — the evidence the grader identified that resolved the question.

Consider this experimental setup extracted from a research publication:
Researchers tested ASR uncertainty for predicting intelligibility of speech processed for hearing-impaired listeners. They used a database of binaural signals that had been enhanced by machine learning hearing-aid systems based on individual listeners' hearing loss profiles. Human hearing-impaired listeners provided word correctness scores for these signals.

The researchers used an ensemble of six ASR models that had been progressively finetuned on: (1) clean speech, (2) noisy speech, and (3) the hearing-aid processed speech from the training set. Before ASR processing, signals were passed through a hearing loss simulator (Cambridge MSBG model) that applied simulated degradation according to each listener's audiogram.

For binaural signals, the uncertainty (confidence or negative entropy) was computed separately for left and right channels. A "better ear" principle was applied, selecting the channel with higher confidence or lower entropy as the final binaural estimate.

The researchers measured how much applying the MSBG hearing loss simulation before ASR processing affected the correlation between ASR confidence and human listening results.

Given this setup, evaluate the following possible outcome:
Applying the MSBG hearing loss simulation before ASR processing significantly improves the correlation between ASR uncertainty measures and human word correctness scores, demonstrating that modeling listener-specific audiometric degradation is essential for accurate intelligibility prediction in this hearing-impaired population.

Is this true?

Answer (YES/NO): NO